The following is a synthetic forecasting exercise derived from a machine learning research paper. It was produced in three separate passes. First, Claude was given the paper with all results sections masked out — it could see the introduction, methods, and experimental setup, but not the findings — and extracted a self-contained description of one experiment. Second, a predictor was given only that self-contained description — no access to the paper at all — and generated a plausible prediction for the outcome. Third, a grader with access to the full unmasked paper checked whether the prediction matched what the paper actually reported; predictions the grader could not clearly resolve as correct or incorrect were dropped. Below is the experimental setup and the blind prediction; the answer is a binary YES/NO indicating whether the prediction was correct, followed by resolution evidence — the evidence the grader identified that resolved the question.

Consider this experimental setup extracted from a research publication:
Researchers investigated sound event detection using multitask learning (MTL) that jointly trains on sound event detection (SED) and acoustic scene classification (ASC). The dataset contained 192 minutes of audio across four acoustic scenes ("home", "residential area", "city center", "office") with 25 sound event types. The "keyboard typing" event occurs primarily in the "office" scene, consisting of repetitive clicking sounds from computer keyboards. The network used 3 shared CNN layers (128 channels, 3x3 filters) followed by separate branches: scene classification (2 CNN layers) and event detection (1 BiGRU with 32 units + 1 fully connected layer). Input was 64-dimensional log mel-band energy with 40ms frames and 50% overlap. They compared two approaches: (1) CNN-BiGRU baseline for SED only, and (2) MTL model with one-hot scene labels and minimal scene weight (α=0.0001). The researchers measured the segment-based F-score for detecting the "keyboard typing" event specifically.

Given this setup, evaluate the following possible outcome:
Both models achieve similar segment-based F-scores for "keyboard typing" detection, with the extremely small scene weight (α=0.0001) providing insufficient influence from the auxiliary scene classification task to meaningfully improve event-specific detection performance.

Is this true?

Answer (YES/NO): NO